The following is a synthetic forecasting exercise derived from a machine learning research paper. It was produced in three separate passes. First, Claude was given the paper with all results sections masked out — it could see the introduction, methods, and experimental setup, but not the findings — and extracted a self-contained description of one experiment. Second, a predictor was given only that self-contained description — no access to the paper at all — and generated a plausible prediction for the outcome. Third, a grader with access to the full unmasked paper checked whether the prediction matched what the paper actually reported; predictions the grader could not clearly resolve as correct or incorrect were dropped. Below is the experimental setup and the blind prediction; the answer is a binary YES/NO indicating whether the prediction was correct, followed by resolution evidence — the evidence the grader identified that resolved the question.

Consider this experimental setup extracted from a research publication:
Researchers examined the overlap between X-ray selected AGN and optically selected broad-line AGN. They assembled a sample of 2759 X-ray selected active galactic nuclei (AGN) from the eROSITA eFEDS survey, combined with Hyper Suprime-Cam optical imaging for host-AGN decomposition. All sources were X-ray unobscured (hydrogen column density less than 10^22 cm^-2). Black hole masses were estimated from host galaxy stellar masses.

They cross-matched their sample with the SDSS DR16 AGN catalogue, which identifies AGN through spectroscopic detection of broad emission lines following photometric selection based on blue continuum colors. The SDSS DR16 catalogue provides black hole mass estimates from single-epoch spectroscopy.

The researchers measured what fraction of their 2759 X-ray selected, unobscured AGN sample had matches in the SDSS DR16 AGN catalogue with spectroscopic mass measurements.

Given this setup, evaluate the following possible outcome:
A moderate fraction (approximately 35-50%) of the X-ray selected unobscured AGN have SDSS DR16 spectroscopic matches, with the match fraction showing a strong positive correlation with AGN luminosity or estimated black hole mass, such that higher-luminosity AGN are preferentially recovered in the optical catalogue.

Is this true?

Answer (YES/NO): NO